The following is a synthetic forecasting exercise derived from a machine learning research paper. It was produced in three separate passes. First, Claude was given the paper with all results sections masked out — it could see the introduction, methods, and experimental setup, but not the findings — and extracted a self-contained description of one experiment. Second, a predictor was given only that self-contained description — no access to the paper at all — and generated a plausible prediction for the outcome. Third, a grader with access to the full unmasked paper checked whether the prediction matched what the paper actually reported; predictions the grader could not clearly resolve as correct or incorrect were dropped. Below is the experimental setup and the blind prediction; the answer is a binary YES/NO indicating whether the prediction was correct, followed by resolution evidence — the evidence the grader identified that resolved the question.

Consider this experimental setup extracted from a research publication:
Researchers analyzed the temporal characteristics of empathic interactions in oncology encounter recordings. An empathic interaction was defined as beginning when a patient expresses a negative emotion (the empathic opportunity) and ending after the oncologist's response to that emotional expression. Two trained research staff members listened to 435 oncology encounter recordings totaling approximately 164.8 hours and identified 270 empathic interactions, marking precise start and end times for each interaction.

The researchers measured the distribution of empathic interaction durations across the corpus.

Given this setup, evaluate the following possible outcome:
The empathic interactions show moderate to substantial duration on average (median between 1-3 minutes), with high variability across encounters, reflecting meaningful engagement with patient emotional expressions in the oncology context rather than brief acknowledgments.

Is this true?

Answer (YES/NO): NO